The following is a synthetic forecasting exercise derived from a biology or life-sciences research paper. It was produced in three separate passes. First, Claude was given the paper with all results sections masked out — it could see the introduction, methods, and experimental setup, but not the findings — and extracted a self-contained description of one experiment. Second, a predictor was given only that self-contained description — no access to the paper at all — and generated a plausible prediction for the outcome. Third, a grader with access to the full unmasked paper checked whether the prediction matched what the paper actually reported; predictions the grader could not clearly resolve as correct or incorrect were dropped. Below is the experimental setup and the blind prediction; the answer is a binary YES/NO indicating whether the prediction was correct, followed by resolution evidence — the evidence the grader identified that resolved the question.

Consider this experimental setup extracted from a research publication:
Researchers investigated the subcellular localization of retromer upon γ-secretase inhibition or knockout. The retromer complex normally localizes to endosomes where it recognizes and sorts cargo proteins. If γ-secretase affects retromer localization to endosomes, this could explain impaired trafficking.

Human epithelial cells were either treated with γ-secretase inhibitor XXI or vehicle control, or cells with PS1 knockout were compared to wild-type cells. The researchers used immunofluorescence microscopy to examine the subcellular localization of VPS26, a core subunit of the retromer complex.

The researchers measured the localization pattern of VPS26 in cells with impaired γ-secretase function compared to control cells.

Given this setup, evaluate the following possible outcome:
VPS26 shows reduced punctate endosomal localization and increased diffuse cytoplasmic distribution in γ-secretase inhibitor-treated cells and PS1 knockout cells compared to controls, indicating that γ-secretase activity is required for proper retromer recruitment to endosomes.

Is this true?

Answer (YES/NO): NO